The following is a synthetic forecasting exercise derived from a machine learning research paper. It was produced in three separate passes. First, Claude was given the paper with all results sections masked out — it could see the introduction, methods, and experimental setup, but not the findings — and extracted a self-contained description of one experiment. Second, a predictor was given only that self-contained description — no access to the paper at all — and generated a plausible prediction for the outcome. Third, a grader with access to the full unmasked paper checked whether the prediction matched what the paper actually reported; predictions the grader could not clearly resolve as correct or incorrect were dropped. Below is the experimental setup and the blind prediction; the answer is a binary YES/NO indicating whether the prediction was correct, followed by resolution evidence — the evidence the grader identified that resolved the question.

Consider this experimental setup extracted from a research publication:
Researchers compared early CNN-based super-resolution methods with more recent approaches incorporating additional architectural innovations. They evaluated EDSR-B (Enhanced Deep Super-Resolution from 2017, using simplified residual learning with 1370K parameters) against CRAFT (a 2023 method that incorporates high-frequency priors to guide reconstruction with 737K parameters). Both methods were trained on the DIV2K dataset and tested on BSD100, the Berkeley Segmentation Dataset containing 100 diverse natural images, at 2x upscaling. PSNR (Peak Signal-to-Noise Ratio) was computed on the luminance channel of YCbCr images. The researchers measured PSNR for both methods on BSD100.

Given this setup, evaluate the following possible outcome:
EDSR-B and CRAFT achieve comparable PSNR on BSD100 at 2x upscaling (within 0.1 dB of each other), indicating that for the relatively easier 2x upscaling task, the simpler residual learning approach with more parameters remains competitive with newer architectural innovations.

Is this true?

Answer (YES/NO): NO